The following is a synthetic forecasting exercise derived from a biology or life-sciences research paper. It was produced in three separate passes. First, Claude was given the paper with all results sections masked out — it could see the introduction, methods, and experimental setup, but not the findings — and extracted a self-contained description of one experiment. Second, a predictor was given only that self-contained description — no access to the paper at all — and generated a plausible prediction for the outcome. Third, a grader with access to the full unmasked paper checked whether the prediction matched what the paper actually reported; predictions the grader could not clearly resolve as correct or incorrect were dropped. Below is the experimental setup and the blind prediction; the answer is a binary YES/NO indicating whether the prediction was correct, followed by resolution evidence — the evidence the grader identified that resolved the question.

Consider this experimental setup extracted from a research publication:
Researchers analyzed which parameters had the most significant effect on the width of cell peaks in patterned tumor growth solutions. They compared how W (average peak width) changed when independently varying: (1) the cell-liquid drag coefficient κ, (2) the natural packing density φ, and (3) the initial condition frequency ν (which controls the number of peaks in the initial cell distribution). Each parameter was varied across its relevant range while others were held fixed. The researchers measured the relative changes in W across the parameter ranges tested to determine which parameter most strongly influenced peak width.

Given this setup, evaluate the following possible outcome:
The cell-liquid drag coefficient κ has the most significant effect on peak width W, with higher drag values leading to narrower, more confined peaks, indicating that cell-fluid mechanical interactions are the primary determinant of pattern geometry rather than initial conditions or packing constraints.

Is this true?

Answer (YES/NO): NO